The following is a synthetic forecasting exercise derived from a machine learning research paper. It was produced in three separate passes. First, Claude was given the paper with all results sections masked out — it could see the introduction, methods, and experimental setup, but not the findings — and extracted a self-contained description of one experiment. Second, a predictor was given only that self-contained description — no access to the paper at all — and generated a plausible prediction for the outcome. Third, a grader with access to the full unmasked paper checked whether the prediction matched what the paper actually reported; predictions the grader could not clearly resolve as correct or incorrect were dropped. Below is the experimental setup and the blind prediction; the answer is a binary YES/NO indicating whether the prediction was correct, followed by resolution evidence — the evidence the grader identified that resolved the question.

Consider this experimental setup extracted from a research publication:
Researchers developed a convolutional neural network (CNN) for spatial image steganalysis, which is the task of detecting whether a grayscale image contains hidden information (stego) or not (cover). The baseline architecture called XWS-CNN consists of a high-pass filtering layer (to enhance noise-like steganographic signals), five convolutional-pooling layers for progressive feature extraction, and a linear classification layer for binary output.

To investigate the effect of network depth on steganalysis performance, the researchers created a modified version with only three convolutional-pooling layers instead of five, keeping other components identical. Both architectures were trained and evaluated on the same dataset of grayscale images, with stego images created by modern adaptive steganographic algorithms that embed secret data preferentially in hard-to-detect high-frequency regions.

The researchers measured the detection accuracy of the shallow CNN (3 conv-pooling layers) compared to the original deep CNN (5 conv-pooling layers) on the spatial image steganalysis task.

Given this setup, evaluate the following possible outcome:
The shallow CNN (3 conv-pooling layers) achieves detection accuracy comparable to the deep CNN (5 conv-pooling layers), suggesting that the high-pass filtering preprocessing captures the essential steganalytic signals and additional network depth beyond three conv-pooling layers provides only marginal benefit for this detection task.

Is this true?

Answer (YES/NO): NO